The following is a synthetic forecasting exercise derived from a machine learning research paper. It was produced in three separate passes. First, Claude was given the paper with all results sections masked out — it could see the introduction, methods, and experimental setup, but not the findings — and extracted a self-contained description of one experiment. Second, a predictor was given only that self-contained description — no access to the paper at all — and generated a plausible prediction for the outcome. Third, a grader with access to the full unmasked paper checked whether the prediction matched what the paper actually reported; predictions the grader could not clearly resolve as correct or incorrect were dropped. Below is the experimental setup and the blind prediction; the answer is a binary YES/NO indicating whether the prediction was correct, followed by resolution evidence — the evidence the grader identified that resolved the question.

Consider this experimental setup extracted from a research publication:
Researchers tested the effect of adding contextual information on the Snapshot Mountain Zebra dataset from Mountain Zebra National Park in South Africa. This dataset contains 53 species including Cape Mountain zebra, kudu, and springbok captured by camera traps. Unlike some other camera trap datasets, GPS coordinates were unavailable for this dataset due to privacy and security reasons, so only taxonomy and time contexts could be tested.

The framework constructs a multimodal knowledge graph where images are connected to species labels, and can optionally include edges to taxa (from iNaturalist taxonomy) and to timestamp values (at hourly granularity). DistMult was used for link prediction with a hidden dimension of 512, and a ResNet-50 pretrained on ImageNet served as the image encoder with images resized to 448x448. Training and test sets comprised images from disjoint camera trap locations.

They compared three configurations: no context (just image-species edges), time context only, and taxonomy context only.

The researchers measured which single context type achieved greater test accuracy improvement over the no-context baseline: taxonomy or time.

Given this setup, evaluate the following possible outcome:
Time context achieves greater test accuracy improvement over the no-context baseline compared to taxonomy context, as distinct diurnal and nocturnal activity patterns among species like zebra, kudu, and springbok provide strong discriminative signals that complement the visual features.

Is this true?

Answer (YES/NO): YES